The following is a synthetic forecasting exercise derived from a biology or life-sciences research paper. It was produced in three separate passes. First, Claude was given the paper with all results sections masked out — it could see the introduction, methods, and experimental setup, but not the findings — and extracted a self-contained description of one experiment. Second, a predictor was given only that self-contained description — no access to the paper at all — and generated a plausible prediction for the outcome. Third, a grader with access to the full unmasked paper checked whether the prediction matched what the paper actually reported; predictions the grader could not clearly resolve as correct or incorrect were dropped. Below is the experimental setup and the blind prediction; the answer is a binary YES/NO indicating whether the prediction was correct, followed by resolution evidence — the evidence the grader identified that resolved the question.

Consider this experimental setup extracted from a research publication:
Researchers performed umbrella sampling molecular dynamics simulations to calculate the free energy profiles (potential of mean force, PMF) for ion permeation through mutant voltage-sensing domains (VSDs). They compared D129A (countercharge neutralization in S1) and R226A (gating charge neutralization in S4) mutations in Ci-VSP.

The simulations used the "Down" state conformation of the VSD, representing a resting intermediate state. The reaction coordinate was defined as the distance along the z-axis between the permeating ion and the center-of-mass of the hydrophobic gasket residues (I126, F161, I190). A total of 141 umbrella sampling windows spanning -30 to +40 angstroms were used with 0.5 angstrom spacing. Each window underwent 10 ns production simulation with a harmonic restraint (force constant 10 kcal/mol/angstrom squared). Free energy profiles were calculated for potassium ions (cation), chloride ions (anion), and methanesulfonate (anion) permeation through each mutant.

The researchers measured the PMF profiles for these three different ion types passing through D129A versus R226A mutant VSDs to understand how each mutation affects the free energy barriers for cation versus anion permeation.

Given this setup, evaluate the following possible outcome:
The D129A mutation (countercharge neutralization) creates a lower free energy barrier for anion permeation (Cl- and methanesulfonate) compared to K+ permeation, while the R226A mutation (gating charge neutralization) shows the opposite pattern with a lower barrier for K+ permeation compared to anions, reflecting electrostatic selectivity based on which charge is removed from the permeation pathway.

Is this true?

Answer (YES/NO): YES